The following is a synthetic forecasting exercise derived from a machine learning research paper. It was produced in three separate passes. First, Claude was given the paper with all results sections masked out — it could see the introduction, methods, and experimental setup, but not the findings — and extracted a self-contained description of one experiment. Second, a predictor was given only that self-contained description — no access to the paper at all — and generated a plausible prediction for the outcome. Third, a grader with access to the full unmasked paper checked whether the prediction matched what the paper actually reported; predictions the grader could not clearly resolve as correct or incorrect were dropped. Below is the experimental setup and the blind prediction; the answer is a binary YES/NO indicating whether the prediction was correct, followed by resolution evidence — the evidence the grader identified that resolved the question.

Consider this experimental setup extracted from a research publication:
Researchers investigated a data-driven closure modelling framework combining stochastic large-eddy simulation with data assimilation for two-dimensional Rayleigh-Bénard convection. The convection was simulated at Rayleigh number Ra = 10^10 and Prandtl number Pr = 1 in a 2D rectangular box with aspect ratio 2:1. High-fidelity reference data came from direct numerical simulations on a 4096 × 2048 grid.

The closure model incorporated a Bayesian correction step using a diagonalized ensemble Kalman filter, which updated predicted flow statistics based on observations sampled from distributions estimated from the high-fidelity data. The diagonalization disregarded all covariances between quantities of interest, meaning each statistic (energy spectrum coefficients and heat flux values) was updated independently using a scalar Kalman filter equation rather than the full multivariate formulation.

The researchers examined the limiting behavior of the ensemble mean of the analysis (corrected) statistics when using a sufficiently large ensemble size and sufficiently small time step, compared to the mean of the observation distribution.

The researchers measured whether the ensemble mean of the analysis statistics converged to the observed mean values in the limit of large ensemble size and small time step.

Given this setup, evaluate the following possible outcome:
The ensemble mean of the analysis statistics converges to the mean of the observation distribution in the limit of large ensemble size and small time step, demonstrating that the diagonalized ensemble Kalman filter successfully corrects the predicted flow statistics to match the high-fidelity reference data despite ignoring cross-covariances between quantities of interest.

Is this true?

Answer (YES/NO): YES